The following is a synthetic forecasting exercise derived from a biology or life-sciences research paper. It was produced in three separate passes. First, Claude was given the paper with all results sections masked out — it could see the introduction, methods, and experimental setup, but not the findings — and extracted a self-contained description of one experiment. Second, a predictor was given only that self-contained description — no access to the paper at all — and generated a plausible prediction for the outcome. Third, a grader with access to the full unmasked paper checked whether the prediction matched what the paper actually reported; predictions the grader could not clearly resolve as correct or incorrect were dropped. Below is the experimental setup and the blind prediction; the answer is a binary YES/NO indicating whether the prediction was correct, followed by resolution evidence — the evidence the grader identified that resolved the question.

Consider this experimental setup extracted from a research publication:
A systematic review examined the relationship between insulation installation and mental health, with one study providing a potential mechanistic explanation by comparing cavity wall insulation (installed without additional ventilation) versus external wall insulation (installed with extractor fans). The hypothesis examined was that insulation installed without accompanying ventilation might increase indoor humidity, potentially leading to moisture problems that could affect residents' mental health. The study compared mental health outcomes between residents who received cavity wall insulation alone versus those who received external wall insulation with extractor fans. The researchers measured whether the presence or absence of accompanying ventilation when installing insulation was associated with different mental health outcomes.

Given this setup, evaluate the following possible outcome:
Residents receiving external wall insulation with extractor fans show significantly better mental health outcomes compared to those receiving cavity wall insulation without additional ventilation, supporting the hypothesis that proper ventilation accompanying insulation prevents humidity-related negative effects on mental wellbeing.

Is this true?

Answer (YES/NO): YES